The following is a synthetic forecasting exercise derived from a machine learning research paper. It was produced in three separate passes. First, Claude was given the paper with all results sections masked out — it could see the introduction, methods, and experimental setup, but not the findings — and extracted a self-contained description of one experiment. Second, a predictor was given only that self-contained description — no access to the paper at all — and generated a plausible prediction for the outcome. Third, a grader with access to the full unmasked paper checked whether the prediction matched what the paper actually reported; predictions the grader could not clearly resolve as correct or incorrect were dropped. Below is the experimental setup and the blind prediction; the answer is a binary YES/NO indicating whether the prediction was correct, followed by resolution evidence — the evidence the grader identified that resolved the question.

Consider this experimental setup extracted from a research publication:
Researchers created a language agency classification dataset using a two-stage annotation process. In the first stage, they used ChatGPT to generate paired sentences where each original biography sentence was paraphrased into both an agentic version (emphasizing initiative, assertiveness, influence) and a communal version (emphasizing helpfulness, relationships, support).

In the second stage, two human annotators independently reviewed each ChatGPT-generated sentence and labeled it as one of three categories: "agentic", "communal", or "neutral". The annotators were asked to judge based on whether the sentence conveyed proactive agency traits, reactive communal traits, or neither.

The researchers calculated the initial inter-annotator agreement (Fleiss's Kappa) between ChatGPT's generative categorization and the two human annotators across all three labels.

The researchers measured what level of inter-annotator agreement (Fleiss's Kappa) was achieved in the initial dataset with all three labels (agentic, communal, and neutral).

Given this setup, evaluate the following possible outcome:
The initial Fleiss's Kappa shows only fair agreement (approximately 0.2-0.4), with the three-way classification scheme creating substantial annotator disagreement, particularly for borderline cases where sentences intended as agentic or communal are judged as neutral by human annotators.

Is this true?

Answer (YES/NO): NO